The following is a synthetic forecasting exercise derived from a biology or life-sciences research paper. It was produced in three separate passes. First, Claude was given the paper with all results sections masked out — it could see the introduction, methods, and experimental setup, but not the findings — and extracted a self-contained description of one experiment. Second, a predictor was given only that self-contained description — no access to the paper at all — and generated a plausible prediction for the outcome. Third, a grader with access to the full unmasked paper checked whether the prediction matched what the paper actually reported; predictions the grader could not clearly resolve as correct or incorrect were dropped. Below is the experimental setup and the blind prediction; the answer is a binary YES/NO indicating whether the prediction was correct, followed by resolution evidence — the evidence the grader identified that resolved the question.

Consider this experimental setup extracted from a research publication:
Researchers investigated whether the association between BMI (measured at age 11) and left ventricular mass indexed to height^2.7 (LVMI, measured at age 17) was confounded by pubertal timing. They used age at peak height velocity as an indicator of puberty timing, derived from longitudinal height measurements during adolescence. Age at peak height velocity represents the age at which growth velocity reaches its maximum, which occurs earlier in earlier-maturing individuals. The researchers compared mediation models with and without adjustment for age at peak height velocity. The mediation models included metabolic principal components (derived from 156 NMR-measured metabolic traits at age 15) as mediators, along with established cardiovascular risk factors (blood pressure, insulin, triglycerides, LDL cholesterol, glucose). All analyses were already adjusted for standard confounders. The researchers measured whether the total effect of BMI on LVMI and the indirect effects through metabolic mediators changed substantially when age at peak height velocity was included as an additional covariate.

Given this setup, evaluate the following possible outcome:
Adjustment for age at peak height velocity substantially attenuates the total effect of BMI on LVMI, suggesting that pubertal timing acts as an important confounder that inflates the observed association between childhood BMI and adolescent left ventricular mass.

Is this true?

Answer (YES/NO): NO